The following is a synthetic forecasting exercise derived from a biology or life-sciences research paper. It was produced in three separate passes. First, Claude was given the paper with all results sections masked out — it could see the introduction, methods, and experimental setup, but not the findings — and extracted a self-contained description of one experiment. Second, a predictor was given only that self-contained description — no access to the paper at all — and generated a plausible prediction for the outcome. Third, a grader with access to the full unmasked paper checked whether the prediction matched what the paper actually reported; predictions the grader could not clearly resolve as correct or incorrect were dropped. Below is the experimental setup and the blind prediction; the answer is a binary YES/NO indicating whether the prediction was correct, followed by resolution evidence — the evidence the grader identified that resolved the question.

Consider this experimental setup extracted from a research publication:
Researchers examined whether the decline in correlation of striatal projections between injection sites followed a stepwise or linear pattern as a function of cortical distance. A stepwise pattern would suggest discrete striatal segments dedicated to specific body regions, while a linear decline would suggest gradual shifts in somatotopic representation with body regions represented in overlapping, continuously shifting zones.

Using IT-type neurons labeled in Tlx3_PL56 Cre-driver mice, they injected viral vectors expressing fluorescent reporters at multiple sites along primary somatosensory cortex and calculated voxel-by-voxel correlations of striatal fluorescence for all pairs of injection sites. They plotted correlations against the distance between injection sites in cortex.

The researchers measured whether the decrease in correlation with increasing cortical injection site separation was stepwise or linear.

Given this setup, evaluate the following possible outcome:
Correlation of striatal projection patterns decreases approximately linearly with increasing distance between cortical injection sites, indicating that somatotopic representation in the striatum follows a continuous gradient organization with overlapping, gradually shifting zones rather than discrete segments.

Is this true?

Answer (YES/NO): YES